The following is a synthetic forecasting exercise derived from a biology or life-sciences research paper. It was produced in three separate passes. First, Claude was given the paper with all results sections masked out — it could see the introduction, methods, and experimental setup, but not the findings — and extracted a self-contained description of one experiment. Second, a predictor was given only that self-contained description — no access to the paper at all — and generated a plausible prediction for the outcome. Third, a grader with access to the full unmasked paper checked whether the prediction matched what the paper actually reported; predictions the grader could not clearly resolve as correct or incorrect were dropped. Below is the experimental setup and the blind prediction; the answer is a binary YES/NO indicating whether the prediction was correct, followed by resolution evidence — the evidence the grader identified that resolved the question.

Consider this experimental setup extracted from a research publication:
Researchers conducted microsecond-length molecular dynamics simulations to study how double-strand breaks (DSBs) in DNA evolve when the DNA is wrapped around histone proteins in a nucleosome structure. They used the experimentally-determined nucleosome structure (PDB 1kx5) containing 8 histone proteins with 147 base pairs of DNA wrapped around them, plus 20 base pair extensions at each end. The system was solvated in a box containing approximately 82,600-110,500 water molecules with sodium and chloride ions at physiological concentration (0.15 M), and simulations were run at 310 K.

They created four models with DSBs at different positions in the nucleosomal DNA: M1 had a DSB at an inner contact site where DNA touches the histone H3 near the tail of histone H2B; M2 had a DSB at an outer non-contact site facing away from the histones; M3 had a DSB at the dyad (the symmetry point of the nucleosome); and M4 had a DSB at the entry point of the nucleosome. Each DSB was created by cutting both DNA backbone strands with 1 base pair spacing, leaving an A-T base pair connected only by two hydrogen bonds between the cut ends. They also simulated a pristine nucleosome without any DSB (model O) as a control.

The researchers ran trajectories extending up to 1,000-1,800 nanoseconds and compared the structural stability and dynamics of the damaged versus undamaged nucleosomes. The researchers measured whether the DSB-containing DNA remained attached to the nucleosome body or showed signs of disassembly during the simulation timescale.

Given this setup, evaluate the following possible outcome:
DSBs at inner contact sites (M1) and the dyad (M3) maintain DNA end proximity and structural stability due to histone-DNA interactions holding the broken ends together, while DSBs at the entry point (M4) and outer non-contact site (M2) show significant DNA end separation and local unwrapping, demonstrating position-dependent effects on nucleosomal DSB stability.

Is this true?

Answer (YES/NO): NO